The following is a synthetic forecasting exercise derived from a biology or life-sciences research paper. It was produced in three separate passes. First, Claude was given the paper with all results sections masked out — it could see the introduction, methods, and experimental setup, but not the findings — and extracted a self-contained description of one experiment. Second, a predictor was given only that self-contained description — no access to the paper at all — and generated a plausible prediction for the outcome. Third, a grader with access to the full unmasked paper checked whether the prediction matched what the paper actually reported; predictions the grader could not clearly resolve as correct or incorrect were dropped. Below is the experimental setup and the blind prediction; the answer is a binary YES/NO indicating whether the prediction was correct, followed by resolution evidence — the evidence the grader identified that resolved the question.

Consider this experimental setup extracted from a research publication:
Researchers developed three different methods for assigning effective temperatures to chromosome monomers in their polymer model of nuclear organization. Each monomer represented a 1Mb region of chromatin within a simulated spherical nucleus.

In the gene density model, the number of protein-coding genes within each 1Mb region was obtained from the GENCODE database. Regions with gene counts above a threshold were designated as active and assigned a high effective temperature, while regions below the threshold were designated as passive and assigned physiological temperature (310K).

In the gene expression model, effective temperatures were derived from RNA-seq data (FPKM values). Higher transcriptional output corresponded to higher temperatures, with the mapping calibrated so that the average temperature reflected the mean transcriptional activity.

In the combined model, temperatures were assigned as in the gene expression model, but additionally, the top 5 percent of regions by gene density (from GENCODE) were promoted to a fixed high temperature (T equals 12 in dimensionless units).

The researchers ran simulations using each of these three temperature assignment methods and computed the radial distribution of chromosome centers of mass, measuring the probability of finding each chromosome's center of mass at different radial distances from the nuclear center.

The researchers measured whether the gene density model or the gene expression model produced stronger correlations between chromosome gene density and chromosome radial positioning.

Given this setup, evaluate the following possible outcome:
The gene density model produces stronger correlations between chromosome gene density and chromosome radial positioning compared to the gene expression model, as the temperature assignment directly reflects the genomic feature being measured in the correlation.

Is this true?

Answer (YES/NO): NO